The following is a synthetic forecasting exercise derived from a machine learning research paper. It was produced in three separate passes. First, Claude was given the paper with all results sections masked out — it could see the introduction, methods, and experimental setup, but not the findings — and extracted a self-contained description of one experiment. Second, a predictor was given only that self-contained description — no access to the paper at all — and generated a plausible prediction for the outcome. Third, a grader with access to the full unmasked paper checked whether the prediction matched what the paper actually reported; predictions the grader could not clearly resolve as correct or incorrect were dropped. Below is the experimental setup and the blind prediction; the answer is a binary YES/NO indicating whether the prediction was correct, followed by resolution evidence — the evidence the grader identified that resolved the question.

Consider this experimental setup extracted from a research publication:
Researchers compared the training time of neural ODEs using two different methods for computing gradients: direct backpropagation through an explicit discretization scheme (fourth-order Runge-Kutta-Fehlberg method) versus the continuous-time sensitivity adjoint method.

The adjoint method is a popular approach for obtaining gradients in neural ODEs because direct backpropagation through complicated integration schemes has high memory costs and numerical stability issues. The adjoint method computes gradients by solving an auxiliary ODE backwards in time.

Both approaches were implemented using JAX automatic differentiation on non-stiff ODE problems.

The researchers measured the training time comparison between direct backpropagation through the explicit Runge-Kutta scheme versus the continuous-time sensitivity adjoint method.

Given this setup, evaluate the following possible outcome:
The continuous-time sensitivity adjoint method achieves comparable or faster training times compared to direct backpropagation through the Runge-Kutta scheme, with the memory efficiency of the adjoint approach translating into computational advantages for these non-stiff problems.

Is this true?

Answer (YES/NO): NO